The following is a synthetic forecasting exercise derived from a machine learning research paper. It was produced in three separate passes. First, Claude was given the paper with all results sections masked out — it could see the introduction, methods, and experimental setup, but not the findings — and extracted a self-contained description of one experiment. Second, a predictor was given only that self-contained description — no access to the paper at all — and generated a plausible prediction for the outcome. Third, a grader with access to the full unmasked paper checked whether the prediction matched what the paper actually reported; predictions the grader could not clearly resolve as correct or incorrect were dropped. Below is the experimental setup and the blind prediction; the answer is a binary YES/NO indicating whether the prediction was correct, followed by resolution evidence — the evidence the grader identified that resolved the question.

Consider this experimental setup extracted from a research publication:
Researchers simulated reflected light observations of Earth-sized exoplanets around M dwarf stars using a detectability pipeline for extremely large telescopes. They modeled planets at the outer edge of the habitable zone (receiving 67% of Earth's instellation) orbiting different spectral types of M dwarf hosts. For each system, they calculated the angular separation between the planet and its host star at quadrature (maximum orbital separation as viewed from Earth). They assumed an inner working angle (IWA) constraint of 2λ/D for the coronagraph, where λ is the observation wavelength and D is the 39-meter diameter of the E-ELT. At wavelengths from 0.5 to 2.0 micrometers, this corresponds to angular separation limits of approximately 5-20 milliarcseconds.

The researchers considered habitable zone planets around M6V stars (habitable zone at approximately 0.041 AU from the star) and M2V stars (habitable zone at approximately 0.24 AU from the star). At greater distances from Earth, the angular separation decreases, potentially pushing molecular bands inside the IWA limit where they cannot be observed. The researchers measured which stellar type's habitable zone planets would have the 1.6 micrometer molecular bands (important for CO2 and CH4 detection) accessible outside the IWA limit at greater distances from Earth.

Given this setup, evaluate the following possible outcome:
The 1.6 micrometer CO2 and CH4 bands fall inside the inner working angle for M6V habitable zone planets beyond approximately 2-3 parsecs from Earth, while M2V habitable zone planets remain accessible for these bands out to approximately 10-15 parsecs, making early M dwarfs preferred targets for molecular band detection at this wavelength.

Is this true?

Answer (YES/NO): YES